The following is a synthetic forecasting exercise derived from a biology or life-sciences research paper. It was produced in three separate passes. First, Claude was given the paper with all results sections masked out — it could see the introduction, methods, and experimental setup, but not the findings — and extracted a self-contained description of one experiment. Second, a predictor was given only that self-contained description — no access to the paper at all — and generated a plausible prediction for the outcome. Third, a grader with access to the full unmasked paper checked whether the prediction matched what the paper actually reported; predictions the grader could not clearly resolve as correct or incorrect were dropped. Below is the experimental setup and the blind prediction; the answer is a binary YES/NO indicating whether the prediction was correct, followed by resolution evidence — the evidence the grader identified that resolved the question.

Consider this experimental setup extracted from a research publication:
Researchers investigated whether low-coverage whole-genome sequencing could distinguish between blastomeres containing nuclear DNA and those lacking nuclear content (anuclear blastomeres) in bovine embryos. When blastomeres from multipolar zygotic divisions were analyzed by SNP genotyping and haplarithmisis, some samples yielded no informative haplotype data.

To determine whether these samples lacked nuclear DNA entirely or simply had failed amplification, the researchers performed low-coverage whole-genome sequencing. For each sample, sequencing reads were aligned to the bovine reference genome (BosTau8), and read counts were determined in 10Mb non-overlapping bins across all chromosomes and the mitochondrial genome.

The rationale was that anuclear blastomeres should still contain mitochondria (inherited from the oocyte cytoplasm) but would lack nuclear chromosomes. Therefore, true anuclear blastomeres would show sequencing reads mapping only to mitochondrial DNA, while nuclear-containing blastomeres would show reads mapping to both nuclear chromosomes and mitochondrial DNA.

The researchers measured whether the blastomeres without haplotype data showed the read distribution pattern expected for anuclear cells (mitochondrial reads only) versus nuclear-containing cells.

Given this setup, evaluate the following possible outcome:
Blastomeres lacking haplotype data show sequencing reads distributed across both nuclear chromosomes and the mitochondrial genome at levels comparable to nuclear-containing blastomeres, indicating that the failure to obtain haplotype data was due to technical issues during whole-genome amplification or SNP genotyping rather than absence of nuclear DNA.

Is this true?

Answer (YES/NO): NO